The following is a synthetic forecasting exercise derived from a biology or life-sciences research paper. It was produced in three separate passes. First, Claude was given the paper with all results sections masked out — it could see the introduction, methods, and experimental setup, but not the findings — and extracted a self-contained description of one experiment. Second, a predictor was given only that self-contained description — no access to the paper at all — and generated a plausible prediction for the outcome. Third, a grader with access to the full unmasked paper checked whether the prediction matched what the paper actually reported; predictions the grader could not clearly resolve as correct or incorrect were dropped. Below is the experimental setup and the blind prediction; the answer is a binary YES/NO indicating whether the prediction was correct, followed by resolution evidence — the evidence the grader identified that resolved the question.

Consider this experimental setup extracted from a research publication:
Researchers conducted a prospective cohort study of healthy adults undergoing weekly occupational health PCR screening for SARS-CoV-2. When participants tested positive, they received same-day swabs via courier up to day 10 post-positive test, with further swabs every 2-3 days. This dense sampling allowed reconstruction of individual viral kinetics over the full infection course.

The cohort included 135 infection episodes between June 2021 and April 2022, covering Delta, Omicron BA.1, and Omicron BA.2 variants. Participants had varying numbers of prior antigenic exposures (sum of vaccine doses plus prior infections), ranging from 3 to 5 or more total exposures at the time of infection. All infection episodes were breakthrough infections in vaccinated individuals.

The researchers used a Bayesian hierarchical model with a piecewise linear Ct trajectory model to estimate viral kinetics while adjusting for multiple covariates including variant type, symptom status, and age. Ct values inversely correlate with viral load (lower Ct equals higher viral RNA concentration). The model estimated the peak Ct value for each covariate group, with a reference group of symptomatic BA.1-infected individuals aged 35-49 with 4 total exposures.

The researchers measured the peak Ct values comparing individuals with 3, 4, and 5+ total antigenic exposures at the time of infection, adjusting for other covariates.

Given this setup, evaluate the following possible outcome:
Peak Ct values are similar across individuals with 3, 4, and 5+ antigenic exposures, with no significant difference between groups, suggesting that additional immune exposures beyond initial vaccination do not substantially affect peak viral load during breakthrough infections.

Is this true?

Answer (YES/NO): NO